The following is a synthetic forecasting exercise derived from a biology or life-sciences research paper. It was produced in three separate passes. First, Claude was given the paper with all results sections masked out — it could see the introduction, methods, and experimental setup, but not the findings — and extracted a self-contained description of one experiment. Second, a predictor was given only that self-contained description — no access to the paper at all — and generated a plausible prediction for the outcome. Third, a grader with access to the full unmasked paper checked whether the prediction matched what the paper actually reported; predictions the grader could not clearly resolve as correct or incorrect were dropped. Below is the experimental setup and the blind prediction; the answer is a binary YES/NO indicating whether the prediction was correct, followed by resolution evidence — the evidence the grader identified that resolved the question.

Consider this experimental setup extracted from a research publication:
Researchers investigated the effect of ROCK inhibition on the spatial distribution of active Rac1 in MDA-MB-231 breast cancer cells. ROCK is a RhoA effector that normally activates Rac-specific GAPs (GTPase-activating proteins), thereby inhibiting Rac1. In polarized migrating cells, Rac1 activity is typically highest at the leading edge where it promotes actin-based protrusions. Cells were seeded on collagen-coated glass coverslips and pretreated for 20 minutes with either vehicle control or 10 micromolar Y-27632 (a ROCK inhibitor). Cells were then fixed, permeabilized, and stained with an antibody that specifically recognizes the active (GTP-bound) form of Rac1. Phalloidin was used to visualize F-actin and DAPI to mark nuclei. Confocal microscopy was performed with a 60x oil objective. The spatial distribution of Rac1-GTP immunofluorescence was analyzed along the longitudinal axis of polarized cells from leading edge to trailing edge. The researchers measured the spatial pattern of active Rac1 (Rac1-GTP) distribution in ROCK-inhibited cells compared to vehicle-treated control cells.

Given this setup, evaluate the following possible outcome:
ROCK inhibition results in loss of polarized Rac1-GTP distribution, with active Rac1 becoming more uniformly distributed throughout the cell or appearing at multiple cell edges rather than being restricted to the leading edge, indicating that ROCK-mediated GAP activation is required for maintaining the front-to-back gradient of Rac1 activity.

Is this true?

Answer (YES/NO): YES